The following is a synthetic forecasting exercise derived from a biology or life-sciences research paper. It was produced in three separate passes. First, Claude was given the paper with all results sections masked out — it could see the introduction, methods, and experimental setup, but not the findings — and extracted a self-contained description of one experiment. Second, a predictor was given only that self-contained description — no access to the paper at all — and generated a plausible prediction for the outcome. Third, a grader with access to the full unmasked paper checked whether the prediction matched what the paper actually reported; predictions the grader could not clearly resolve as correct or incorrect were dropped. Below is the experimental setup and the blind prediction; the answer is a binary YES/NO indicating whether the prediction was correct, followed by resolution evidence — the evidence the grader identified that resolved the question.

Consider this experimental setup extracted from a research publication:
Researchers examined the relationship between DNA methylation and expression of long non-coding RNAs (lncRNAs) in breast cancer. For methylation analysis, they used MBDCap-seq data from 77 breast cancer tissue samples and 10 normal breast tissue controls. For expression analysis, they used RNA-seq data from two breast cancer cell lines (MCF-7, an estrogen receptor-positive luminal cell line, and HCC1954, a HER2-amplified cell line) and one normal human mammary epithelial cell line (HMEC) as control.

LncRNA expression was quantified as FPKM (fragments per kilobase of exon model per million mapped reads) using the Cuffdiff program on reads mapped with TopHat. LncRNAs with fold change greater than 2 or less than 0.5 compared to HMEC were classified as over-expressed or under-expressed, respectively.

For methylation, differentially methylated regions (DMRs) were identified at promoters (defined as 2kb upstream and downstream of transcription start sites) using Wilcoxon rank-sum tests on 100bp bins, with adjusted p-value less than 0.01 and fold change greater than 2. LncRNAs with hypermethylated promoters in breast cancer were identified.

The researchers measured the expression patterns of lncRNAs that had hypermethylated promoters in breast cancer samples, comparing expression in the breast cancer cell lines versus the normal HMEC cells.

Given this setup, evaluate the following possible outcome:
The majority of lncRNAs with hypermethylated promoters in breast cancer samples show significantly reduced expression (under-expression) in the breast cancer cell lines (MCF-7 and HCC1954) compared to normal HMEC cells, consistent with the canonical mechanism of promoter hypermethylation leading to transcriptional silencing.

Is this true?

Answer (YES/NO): NO